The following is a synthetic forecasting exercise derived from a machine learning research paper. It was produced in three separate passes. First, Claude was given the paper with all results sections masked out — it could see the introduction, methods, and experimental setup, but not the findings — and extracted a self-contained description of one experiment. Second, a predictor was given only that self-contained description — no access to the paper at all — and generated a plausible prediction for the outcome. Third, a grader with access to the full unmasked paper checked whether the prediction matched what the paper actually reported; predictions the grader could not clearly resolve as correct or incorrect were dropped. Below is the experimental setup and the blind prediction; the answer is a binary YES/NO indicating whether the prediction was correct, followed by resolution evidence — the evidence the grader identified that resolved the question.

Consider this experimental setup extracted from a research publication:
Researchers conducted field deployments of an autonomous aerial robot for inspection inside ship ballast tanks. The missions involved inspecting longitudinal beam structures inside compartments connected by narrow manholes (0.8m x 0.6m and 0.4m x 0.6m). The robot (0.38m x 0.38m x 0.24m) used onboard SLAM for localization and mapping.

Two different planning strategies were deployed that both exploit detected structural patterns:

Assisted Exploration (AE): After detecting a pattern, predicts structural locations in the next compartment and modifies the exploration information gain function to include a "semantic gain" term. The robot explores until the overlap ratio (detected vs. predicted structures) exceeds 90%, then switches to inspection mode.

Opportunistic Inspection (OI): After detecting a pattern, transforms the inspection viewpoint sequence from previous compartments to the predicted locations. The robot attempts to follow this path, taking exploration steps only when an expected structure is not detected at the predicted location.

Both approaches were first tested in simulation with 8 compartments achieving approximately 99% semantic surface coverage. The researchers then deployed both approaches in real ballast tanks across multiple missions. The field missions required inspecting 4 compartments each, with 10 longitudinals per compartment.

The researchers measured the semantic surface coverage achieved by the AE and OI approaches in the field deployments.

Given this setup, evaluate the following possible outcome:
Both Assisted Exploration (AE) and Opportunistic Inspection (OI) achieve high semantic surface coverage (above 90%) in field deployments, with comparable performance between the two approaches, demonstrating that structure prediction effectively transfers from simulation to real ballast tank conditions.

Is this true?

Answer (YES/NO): YES